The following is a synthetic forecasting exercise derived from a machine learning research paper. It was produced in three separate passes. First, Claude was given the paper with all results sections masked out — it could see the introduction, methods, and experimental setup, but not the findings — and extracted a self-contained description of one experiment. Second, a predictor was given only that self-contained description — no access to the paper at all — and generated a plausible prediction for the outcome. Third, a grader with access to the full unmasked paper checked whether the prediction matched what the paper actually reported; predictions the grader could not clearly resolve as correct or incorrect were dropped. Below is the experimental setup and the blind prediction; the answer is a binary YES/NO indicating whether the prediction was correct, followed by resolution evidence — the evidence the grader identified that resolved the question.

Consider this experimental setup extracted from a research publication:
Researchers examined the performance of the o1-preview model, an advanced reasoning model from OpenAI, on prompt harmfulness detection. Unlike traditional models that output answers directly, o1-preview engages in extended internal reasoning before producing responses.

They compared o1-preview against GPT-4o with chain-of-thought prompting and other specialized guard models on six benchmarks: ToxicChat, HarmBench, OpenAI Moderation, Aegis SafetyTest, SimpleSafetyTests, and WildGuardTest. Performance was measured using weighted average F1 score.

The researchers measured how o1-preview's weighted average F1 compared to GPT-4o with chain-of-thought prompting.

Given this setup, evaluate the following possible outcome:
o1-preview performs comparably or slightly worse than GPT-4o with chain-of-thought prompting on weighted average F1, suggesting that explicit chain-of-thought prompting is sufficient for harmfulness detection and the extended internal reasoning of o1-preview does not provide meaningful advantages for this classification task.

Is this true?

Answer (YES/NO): NO